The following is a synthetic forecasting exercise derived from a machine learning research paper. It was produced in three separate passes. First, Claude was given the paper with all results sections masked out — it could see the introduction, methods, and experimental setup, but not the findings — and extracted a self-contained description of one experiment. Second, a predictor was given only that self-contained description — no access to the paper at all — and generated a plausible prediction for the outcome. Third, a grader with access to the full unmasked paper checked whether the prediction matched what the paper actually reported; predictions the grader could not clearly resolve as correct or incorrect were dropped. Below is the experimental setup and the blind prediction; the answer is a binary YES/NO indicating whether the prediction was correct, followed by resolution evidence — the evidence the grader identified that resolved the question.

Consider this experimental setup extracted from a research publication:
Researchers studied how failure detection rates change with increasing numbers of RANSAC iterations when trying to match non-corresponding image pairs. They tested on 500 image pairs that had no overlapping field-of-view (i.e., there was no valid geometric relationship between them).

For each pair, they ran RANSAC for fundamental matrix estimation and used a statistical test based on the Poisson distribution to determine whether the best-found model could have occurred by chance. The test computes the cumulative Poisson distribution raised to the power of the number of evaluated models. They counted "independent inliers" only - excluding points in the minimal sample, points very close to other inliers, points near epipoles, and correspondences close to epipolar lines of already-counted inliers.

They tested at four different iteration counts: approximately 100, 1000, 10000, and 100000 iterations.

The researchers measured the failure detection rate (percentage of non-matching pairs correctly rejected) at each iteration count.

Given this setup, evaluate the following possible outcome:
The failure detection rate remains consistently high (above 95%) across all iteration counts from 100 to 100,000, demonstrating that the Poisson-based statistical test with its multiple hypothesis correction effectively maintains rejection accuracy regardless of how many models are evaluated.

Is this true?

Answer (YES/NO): YES